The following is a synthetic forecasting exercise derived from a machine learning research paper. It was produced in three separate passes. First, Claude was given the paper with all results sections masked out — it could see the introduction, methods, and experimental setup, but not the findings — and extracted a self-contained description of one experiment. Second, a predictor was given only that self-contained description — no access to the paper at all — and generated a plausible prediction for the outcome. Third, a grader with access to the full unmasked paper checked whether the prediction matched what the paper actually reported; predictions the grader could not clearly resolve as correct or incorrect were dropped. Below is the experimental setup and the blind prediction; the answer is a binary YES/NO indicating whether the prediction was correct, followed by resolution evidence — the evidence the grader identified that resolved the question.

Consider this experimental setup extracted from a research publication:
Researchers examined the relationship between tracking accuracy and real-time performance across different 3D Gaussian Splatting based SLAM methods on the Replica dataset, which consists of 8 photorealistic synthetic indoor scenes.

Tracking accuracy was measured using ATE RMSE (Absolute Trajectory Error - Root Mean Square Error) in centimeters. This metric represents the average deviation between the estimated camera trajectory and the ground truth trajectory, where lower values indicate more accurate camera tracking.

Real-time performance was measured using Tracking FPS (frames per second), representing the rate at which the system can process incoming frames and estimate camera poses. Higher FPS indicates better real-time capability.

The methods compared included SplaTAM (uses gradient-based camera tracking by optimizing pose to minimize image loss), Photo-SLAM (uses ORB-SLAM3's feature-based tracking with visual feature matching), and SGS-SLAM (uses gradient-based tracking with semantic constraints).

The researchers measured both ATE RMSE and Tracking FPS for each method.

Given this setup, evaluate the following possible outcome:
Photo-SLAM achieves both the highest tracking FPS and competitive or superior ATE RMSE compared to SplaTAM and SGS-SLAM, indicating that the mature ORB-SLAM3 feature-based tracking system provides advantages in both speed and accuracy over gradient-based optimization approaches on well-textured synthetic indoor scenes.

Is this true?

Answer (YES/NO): NO